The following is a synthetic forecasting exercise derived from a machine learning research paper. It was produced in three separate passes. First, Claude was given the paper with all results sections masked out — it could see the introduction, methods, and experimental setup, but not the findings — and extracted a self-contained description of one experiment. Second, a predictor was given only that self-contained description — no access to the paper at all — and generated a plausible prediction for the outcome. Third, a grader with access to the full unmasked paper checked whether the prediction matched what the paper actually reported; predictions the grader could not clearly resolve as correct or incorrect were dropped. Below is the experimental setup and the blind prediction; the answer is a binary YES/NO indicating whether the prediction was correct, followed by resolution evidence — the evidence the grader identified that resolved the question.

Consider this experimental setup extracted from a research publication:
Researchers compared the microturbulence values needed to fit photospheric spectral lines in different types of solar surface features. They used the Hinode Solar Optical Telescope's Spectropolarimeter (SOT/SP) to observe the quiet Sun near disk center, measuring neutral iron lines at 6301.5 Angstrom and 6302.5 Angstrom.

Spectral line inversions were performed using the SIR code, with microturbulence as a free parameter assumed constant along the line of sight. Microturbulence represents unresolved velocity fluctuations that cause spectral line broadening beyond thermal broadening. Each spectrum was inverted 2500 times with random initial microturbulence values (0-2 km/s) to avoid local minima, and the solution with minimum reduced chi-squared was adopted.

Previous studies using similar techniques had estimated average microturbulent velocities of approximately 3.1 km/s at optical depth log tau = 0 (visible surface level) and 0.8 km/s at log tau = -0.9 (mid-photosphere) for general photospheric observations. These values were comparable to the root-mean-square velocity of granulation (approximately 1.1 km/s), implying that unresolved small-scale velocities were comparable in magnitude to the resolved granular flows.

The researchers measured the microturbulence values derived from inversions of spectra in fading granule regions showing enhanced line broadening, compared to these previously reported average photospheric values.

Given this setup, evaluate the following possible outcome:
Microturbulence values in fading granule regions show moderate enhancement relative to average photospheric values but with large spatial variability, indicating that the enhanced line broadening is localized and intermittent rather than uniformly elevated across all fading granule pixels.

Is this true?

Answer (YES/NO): NO